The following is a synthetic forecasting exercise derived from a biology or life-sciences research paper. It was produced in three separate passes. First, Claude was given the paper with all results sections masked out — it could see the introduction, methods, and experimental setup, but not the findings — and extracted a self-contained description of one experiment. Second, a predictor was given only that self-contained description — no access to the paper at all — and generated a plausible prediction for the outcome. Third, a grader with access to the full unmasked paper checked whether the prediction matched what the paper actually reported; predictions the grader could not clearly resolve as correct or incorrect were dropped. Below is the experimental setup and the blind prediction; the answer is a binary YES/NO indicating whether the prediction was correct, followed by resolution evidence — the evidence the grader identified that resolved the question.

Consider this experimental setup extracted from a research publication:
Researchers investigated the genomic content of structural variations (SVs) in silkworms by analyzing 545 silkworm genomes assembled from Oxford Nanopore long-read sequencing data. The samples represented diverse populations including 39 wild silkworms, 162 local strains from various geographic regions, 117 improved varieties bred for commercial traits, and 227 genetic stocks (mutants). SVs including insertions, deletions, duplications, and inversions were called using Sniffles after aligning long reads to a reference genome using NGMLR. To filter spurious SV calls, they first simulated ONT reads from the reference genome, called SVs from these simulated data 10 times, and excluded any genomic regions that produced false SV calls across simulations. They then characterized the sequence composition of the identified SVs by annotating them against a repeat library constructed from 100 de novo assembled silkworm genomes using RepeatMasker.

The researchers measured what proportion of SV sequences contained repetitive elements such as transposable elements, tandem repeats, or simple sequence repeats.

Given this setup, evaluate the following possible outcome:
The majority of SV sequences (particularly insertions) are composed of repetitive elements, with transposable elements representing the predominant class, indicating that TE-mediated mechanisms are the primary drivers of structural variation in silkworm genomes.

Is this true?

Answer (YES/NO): YES